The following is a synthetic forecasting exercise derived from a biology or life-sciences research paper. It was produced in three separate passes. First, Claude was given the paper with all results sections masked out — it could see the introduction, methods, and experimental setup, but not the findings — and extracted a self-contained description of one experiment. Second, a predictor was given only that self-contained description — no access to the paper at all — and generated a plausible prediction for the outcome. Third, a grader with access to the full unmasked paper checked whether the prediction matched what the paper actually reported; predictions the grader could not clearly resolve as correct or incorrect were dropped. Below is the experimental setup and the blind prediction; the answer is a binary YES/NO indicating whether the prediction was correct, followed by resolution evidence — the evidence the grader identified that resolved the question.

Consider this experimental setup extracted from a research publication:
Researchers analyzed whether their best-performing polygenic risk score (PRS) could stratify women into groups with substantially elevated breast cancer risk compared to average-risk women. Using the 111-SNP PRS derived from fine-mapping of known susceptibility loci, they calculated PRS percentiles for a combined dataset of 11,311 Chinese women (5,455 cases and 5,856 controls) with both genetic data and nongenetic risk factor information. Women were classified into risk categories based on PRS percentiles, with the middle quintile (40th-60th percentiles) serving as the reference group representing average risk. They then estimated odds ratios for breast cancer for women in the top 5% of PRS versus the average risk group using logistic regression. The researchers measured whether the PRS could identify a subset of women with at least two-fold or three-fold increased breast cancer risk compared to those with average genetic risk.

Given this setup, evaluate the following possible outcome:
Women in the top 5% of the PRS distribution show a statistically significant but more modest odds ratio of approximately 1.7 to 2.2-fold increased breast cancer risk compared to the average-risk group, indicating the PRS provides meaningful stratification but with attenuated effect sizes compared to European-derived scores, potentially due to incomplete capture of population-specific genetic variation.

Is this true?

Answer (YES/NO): NO